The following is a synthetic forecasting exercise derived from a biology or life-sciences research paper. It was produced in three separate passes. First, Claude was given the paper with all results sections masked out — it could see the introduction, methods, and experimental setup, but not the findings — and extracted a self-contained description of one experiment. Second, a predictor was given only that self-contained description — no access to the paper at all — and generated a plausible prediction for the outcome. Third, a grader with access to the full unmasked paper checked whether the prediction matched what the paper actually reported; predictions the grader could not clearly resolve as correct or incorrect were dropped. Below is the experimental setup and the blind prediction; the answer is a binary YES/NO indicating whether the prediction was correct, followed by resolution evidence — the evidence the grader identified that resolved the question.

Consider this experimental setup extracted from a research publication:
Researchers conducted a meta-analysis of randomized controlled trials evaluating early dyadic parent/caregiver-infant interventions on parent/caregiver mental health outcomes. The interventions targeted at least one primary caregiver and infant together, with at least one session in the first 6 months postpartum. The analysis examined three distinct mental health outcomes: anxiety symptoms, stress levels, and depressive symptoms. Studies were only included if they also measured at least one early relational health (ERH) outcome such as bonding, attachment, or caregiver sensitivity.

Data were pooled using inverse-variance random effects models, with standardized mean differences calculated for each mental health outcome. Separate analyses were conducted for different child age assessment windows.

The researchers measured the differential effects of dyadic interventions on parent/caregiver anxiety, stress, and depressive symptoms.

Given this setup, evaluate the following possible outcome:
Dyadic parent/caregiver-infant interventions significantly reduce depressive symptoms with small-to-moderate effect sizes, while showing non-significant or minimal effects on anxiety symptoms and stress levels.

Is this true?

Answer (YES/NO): NO